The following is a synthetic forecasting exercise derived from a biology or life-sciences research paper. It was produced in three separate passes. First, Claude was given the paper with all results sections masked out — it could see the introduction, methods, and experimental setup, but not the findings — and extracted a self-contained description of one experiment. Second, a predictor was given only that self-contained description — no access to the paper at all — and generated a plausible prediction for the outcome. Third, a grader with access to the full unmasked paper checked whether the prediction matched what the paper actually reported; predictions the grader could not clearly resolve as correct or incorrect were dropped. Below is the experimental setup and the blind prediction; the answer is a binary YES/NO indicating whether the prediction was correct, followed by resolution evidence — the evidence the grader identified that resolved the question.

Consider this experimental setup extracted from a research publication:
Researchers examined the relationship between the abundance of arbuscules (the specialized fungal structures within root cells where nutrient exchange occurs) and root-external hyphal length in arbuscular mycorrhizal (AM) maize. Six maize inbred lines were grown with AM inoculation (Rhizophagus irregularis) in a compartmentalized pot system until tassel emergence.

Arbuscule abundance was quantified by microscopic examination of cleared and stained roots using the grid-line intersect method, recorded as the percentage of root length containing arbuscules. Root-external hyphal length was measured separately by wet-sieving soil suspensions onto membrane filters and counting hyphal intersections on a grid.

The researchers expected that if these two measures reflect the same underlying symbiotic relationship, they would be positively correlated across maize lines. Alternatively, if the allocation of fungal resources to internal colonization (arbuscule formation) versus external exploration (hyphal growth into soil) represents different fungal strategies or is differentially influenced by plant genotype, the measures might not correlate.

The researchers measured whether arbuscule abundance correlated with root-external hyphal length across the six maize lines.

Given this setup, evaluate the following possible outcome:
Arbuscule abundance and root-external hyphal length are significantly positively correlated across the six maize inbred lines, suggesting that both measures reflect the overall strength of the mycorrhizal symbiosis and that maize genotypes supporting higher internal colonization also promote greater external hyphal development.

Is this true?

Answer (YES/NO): NO